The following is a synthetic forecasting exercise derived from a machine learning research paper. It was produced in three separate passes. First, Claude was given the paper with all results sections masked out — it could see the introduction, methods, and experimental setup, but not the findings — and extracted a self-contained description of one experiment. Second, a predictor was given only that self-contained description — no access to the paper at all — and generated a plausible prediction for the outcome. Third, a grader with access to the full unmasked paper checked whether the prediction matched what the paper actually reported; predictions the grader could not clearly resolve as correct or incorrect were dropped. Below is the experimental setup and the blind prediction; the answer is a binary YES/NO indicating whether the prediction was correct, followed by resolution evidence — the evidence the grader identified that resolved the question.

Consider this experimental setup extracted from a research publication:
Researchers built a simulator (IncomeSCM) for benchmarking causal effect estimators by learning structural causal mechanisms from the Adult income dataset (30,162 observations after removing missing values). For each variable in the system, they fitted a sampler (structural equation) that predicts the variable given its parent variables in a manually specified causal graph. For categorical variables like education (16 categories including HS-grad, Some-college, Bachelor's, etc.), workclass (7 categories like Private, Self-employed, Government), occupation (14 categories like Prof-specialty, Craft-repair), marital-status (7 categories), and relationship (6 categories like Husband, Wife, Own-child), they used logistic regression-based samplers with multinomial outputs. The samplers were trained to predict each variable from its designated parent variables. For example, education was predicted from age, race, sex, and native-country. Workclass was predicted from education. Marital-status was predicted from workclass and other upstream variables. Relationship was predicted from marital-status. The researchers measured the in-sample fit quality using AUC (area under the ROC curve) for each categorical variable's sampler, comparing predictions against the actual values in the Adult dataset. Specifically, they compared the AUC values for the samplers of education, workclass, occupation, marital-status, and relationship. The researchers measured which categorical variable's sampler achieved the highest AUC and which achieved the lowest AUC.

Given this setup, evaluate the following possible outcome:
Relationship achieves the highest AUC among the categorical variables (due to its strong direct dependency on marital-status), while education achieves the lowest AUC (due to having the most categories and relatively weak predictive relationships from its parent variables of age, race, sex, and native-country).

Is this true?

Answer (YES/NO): YES